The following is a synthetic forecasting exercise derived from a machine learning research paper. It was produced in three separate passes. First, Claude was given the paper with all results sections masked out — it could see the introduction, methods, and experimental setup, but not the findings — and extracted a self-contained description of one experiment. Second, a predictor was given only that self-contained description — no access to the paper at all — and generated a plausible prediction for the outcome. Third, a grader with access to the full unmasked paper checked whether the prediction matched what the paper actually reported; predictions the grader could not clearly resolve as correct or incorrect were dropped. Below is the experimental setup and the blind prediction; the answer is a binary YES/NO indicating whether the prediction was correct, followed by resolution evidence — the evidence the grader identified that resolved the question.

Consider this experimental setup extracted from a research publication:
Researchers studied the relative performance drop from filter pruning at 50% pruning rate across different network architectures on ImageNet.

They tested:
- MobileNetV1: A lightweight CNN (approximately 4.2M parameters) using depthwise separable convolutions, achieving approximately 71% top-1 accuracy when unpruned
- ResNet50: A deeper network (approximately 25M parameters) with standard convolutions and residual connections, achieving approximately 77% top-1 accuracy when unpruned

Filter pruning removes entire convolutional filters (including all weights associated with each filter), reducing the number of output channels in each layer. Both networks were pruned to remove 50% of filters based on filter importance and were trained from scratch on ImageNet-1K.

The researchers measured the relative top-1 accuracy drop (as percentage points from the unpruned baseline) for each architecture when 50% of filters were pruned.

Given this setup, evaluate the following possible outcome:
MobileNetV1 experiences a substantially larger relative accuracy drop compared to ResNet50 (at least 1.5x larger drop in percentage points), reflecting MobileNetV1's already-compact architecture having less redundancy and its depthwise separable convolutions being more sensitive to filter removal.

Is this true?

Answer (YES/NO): YES